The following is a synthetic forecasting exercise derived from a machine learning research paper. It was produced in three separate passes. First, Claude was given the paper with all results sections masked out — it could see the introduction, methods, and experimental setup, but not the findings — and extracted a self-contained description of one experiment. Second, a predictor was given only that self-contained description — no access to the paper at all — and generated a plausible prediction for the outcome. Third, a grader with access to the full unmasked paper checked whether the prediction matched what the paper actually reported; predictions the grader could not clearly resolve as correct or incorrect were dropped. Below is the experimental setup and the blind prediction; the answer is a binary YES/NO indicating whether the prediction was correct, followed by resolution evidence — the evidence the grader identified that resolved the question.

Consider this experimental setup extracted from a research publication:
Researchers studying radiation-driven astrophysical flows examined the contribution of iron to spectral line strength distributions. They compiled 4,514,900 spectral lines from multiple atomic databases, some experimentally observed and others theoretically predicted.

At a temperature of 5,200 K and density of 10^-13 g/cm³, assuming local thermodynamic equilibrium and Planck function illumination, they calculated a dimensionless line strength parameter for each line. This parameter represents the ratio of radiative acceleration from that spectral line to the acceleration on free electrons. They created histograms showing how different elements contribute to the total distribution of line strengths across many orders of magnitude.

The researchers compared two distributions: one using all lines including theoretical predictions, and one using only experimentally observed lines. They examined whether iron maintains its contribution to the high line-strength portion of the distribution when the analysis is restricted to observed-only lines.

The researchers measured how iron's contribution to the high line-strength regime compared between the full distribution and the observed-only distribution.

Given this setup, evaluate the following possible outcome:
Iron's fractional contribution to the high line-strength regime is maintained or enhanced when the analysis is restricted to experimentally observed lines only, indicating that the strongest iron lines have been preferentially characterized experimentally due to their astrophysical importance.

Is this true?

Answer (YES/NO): YES